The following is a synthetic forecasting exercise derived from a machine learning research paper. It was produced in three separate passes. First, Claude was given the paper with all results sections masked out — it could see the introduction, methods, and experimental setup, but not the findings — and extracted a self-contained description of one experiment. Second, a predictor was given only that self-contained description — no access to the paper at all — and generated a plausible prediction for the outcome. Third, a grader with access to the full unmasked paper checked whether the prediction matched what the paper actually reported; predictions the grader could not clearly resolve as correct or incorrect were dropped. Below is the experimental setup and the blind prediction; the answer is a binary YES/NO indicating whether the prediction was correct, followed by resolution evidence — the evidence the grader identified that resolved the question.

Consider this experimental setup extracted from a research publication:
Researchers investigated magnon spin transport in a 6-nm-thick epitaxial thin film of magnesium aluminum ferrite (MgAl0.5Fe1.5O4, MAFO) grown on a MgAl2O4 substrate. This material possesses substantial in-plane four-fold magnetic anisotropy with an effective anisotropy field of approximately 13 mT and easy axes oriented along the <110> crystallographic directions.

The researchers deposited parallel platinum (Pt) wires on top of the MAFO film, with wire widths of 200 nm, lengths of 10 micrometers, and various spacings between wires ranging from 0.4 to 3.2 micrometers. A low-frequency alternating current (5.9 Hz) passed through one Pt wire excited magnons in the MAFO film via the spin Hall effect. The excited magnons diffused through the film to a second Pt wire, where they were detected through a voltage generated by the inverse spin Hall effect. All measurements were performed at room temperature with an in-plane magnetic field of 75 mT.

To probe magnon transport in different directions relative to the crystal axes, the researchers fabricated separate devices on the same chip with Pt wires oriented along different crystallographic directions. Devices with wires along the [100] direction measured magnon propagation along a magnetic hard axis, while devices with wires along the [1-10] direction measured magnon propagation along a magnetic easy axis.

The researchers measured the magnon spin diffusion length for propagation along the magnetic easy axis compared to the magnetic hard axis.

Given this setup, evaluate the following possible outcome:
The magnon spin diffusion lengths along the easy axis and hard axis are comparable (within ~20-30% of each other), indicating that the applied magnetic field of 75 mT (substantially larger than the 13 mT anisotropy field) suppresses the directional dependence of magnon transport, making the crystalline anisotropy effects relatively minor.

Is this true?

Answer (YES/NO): NO